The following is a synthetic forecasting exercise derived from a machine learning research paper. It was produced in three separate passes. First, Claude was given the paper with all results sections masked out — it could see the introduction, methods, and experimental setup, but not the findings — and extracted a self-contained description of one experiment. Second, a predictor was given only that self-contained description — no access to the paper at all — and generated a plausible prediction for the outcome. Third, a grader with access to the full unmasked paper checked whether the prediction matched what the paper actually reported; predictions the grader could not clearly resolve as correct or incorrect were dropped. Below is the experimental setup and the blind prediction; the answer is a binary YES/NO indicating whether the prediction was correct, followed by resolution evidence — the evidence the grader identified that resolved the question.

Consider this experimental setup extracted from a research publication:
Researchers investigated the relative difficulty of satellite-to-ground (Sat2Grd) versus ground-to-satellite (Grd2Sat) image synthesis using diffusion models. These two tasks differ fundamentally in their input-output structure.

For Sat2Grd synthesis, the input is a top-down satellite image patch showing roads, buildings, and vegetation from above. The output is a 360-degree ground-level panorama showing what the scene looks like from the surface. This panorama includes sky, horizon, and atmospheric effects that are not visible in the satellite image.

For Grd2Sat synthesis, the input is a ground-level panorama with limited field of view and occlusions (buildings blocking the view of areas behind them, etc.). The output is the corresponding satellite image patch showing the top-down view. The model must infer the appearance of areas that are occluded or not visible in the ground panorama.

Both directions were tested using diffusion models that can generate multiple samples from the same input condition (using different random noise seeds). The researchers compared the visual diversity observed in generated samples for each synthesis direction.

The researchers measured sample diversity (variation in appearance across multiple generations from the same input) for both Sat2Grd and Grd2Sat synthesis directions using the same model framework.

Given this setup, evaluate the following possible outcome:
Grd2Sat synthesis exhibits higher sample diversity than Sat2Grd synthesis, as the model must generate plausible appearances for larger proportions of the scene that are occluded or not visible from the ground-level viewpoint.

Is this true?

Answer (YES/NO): NO